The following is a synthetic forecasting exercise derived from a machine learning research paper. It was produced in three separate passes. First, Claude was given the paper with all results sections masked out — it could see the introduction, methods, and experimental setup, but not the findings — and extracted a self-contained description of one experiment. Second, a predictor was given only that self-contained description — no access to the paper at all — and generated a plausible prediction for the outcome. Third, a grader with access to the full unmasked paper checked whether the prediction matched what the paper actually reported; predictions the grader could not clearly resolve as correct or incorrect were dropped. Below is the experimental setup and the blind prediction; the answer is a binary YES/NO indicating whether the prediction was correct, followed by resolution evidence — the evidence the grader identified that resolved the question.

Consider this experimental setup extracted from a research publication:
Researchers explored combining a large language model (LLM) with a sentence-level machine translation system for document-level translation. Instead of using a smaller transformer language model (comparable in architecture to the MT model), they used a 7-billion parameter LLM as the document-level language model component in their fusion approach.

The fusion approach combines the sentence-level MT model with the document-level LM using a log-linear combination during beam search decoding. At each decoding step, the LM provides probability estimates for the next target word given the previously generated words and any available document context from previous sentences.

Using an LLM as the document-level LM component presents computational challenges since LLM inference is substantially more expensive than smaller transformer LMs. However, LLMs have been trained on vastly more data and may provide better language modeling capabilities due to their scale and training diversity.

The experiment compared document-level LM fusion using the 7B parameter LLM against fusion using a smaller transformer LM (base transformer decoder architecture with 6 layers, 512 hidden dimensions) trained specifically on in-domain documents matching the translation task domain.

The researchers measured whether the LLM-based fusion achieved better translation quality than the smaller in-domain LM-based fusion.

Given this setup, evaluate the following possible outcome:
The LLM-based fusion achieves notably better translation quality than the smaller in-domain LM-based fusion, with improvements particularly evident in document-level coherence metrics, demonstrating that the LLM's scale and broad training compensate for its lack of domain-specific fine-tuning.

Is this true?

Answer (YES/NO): YES